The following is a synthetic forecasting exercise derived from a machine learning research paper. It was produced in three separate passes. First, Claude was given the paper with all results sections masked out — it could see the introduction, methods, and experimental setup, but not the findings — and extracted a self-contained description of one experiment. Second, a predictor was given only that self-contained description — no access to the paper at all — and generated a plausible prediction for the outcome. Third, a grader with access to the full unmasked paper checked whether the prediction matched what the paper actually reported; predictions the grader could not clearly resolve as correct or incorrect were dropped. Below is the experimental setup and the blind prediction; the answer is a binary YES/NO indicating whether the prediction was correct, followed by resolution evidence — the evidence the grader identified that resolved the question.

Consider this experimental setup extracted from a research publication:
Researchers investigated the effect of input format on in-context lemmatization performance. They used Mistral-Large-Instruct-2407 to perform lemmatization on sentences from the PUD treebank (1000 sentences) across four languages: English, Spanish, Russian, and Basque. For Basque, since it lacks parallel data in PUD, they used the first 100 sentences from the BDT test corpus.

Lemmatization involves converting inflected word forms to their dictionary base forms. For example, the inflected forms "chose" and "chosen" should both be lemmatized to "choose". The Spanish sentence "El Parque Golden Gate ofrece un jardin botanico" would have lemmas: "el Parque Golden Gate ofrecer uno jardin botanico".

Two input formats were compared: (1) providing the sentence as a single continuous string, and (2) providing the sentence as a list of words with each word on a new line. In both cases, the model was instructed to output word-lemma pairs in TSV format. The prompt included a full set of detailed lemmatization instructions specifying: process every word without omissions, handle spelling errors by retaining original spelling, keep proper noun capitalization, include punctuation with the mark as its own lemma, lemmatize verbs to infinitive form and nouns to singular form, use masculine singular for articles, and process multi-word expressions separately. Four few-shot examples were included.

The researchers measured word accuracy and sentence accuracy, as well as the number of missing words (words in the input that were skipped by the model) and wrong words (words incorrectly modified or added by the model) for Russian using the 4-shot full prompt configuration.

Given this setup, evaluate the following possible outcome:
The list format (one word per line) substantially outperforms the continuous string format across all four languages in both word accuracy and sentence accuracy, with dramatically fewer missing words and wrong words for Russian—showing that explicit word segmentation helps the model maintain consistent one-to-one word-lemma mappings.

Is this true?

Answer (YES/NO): NO